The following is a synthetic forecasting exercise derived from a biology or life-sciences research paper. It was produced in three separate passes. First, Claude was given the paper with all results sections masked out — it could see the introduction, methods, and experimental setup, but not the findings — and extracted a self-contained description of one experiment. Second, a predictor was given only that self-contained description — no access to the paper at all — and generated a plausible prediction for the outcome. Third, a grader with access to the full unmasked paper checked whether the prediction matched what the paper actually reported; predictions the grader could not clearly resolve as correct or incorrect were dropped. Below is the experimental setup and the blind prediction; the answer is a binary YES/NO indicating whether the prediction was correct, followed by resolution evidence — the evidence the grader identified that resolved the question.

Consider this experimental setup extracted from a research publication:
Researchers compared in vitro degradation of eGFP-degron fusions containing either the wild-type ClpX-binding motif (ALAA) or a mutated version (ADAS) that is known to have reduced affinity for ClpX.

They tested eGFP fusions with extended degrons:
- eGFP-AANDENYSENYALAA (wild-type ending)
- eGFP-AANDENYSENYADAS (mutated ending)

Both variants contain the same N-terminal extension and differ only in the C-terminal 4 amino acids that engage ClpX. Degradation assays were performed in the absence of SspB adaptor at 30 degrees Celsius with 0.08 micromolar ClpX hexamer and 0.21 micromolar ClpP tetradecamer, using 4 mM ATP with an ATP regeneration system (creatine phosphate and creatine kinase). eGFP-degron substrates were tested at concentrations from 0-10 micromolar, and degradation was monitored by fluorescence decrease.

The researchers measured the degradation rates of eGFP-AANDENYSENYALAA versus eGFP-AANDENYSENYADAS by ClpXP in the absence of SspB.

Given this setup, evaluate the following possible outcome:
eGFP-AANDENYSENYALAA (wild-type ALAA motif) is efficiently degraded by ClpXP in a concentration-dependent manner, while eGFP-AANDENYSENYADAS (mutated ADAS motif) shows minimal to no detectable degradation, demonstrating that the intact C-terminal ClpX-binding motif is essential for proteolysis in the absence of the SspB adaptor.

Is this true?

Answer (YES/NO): YES